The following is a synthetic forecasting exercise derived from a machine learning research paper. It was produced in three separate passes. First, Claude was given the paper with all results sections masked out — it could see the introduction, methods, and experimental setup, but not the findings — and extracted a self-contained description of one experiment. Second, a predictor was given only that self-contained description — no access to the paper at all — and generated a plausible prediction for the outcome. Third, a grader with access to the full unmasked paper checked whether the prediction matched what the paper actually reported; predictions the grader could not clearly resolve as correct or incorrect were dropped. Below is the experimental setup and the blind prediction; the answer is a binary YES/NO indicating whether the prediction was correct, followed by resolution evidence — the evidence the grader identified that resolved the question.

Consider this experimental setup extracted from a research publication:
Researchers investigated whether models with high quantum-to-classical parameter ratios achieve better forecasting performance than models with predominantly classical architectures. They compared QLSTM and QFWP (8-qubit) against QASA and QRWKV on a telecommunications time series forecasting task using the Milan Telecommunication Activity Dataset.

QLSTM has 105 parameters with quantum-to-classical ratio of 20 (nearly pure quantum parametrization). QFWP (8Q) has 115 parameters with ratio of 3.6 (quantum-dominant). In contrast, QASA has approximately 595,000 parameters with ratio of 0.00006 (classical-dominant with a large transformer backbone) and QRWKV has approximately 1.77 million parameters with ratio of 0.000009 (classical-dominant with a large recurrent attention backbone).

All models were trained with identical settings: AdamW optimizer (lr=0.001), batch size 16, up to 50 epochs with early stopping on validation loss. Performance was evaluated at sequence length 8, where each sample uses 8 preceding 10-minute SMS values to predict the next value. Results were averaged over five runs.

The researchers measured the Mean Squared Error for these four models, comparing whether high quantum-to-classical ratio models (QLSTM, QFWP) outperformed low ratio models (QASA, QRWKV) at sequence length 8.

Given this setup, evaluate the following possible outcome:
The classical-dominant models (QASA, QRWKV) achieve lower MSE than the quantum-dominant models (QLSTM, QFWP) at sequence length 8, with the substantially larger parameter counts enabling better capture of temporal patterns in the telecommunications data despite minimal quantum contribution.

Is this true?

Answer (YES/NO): NO